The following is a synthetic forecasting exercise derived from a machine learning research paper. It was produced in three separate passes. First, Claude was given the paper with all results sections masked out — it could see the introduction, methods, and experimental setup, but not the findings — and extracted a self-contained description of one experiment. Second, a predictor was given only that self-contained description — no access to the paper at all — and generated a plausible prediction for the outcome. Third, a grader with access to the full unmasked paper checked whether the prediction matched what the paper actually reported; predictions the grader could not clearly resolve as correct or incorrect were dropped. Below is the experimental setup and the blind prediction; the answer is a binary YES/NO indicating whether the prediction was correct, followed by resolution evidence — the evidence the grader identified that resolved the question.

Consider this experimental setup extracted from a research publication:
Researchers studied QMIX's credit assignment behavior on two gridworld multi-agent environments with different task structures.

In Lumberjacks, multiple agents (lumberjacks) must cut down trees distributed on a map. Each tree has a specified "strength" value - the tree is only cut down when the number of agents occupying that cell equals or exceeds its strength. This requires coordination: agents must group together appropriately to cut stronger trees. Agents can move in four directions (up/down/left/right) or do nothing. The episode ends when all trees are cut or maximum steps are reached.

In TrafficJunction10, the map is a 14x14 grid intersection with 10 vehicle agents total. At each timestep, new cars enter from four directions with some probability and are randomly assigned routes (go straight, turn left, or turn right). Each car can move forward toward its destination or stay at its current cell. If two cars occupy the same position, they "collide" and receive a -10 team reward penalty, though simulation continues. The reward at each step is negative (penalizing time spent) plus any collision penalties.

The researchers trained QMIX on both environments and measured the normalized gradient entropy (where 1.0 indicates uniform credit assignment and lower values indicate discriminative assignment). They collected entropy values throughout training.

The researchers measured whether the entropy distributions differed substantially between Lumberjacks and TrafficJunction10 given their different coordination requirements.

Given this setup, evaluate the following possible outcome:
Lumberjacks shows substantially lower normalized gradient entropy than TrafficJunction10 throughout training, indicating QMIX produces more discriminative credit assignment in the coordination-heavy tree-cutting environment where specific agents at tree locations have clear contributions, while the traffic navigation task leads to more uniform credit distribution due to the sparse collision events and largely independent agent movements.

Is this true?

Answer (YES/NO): NO